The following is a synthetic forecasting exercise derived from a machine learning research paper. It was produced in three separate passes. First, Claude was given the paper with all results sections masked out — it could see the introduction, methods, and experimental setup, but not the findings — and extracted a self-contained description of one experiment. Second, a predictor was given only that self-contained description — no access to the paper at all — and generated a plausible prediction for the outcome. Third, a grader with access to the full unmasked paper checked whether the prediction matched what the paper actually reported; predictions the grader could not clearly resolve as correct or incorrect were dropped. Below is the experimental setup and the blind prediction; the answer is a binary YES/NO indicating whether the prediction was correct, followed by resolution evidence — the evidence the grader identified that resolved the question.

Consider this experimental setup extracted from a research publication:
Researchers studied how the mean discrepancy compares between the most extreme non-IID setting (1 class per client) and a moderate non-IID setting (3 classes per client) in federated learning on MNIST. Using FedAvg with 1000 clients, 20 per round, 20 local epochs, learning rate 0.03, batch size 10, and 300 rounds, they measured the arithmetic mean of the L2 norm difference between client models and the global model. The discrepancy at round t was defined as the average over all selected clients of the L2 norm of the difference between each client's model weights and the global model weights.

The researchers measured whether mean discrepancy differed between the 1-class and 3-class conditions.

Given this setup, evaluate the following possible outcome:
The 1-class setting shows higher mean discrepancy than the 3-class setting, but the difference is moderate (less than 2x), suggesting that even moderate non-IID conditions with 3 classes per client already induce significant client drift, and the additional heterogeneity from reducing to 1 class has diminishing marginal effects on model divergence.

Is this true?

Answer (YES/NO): NO